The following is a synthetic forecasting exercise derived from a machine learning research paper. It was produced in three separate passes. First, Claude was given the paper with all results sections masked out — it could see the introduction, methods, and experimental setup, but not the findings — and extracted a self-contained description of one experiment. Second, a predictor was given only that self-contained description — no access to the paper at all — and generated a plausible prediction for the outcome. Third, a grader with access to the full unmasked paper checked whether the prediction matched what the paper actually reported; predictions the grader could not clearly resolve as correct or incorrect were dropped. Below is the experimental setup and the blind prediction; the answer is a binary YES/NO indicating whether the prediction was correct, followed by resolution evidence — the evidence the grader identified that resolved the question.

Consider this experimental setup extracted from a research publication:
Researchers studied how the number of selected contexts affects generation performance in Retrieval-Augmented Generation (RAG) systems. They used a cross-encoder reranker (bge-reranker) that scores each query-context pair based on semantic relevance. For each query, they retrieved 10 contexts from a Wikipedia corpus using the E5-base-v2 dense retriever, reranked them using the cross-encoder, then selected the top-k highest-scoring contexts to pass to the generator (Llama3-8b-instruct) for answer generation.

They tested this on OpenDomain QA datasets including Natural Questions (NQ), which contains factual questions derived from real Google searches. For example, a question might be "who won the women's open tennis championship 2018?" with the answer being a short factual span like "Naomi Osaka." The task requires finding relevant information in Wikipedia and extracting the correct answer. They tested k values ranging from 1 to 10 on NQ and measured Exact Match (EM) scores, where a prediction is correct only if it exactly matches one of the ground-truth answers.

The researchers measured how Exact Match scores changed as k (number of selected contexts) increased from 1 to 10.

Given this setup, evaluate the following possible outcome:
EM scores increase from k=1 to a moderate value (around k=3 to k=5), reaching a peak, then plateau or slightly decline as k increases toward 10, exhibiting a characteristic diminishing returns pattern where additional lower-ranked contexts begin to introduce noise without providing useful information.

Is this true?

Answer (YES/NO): NO